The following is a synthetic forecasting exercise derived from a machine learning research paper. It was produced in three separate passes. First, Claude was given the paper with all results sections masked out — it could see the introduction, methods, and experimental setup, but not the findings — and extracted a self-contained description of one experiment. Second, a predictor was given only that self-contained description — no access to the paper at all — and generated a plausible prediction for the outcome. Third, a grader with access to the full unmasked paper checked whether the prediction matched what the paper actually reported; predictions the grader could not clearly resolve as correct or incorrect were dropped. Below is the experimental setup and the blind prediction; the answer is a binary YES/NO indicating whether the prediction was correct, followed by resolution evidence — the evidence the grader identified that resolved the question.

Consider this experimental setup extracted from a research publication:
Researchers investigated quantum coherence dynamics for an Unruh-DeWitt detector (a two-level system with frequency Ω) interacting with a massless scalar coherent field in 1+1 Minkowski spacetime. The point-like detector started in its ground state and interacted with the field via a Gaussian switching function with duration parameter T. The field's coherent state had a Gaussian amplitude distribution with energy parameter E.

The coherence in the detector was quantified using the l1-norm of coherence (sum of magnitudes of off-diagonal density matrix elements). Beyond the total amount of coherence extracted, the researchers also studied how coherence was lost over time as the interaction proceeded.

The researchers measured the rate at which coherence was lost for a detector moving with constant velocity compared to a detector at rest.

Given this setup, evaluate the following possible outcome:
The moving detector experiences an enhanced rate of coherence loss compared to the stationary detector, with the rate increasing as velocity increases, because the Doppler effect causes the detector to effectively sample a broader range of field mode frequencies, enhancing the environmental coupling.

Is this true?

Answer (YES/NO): NO